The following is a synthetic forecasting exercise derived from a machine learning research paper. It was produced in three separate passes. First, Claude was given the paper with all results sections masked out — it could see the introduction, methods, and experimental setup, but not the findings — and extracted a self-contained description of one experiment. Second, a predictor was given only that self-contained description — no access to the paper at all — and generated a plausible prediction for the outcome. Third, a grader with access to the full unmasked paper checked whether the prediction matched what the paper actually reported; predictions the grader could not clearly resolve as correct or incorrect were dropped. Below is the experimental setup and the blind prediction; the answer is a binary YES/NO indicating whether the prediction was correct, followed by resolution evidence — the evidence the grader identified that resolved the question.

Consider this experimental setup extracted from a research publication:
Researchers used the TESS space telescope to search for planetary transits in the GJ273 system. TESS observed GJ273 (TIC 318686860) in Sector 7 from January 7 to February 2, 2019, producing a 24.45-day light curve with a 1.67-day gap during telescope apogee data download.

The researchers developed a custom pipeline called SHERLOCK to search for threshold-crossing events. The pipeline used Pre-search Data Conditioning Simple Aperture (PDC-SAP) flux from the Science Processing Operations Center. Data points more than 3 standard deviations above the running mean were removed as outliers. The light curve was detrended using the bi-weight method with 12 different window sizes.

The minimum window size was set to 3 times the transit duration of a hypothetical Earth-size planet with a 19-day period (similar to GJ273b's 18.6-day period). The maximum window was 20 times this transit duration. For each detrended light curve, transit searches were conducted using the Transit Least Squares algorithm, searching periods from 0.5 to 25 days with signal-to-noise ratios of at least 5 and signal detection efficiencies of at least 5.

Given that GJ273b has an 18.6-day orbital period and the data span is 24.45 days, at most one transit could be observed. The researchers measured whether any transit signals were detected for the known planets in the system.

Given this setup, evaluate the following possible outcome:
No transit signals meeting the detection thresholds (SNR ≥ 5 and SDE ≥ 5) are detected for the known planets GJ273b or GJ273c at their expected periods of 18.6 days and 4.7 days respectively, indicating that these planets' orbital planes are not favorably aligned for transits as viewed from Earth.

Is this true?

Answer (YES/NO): NO